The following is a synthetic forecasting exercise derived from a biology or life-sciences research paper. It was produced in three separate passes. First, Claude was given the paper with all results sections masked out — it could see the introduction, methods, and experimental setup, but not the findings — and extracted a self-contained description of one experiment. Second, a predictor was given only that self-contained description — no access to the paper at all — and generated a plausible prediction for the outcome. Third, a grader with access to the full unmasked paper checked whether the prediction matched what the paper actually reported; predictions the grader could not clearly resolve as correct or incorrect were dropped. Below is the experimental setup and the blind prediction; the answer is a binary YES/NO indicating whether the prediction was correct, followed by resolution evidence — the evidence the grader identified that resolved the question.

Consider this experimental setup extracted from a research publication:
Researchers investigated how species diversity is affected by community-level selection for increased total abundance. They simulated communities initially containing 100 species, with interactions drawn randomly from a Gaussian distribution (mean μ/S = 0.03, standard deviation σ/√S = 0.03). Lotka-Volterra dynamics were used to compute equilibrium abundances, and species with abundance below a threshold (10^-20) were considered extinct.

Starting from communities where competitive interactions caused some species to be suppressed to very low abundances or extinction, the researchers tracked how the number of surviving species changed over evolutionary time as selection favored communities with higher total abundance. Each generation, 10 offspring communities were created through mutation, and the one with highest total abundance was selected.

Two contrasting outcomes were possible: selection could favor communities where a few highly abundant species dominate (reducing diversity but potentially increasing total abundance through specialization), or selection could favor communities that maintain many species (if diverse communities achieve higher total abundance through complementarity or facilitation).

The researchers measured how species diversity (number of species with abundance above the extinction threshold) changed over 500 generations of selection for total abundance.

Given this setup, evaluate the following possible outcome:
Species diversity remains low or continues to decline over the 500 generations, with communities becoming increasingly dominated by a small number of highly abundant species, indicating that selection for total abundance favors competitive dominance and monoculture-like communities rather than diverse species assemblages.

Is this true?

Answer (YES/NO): NO